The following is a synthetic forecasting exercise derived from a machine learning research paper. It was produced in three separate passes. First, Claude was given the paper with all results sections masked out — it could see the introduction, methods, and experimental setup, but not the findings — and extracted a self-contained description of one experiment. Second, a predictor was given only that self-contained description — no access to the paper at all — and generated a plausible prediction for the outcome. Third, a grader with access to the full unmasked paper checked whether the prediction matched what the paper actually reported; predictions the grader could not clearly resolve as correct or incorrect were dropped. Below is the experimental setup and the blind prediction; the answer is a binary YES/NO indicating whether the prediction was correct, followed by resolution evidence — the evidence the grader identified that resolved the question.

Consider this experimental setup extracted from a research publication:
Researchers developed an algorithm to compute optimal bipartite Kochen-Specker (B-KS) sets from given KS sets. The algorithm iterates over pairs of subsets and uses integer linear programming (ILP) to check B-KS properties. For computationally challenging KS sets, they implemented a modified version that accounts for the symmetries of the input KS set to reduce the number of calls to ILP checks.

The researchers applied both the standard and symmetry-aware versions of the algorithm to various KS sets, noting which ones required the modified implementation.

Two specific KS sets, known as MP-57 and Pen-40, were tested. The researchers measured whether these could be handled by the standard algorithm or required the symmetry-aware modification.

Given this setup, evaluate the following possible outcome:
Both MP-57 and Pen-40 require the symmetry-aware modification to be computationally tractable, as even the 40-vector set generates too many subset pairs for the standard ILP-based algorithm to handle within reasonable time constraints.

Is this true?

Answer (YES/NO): YES